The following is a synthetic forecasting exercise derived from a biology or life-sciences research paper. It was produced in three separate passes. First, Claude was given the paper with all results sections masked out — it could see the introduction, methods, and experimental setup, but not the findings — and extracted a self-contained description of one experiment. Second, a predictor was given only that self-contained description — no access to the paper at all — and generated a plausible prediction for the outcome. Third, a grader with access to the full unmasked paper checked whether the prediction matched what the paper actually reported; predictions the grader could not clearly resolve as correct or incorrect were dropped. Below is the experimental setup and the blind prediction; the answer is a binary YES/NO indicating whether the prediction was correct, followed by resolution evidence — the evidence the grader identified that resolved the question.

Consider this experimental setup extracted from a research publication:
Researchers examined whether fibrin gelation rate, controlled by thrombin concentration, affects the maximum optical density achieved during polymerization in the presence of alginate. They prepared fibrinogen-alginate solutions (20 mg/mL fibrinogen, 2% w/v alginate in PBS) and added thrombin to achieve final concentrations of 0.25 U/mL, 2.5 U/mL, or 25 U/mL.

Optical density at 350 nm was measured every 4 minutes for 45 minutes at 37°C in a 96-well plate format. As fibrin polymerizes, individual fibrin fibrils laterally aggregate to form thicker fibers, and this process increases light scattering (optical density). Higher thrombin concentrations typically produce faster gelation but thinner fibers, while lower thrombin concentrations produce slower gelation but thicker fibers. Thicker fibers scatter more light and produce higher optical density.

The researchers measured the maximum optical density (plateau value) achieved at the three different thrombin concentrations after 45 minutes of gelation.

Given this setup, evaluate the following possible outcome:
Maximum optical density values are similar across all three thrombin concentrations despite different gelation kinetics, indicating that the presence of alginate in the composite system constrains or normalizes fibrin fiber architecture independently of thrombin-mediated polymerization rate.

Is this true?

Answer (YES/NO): NO